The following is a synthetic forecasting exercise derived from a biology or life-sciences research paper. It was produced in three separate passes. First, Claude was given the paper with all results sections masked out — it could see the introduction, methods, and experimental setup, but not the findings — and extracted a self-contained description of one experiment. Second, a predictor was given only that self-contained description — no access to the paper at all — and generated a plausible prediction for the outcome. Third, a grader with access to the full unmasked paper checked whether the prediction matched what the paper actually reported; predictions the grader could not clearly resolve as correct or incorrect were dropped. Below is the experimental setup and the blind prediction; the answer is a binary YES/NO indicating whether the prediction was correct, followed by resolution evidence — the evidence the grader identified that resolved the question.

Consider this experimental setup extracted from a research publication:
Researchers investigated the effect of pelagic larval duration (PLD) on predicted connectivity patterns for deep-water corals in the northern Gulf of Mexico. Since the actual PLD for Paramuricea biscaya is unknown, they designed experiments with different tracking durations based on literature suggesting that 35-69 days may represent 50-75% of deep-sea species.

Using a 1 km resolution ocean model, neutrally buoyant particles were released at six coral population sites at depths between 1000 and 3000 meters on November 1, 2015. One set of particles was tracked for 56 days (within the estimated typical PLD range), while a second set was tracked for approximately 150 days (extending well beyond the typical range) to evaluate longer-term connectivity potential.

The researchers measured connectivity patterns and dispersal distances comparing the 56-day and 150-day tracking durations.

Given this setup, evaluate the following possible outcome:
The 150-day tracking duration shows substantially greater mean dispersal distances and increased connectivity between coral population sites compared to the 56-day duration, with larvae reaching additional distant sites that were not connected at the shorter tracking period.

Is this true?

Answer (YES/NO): NO